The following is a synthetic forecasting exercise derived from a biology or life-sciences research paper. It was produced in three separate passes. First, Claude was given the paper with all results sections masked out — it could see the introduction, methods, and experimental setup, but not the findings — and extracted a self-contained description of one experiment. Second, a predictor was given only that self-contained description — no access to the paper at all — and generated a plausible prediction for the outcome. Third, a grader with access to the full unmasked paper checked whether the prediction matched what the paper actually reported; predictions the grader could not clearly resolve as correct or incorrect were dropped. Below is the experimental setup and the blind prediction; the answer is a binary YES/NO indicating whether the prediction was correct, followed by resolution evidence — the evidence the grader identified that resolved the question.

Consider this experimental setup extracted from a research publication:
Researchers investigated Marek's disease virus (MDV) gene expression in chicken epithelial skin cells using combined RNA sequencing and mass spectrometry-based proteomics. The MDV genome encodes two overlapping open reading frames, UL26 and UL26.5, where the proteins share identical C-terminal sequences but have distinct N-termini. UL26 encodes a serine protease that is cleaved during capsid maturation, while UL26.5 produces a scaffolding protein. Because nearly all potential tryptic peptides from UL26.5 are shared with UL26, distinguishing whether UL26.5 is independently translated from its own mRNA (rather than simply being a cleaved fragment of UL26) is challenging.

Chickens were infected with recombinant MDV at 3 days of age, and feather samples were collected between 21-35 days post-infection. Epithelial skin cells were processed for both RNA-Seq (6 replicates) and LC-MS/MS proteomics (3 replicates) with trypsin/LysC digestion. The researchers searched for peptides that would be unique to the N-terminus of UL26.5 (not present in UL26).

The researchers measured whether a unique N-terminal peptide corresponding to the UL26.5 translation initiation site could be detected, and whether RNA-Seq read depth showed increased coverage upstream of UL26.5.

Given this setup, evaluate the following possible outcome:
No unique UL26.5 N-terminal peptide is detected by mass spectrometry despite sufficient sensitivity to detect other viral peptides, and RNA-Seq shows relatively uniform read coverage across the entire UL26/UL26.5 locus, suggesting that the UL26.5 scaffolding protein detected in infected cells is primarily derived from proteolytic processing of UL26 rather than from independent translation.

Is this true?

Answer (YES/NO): NO